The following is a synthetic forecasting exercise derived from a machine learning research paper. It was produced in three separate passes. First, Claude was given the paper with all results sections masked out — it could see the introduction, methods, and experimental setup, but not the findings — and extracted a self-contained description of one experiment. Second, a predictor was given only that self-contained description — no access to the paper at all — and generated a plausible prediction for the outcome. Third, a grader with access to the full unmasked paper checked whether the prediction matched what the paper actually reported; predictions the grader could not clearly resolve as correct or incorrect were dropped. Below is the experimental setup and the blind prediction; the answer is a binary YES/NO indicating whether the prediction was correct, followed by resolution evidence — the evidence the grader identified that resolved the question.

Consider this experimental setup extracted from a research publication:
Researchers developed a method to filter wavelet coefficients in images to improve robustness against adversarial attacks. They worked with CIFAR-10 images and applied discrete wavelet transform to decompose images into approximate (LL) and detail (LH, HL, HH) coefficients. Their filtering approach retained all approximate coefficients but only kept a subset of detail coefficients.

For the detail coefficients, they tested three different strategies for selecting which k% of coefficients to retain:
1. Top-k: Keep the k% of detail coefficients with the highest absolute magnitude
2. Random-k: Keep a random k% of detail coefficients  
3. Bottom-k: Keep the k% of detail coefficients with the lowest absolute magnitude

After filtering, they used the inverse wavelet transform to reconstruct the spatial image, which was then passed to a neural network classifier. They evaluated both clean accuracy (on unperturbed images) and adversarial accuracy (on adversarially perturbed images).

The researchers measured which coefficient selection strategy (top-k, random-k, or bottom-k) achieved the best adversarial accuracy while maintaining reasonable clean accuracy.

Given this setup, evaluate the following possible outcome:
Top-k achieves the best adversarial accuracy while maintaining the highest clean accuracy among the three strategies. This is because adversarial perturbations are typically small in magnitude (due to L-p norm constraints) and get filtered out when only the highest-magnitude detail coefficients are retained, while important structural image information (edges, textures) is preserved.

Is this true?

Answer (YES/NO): YES